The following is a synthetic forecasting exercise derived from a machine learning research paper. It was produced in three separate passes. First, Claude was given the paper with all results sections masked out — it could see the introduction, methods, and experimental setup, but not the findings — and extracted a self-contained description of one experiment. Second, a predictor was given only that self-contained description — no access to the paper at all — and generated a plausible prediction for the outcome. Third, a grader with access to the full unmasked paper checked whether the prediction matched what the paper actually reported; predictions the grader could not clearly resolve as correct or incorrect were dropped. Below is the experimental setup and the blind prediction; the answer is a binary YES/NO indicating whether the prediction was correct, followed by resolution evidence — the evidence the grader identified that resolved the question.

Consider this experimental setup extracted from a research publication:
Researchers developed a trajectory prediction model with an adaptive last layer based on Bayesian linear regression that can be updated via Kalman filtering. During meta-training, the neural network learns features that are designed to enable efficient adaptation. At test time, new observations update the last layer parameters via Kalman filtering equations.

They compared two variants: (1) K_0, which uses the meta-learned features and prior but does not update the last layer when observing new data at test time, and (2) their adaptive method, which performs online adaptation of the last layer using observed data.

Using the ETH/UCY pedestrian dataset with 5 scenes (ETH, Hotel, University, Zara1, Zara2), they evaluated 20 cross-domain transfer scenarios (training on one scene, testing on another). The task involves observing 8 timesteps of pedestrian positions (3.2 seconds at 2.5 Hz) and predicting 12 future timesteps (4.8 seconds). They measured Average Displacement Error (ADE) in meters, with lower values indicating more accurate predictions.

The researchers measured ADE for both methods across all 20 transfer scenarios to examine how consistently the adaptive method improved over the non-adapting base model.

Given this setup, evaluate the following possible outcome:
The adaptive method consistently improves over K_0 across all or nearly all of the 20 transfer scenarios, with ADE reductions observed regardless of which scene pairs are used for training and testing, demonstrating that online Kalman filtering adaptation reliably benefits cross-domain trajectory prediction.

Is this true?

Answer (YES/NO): NO